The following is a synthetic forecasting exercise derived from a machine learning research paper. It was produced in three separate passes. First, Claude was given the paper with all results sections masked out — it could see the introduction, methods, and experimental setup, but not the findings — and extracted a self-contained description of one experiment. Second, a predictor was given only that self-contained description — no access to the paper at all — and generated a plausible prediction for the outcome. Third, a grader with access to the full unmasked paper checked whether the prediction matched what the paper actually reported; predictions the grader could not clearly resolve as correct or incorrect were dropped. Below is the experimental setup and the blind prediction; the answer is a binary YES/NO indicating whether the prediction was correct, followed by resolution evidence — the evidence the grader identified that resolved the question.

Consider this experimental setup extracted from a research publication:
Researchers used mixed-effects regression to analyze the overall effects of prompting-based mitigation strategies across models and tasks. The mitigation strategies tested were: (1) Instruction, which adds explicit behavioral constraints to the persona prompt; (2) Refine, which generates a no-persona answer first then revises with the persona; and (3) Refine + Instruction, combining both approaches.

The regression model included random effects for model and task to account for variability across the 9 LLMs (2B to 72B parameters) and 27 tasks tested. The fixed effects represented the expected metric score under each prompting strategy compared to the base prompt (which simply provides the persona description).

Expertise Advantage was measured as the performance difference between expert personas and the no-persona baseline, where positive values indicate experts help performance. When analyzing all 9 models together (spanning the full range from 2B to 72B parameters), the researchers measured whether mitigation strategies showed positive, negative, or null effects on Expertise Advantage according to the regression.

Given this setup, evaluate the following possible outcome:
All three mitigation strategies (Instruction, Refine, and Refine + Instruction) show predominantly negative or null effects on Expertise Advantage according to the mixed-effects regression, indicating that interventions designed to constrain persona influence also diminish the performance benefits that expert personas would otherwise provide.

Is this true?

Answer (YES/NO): YES